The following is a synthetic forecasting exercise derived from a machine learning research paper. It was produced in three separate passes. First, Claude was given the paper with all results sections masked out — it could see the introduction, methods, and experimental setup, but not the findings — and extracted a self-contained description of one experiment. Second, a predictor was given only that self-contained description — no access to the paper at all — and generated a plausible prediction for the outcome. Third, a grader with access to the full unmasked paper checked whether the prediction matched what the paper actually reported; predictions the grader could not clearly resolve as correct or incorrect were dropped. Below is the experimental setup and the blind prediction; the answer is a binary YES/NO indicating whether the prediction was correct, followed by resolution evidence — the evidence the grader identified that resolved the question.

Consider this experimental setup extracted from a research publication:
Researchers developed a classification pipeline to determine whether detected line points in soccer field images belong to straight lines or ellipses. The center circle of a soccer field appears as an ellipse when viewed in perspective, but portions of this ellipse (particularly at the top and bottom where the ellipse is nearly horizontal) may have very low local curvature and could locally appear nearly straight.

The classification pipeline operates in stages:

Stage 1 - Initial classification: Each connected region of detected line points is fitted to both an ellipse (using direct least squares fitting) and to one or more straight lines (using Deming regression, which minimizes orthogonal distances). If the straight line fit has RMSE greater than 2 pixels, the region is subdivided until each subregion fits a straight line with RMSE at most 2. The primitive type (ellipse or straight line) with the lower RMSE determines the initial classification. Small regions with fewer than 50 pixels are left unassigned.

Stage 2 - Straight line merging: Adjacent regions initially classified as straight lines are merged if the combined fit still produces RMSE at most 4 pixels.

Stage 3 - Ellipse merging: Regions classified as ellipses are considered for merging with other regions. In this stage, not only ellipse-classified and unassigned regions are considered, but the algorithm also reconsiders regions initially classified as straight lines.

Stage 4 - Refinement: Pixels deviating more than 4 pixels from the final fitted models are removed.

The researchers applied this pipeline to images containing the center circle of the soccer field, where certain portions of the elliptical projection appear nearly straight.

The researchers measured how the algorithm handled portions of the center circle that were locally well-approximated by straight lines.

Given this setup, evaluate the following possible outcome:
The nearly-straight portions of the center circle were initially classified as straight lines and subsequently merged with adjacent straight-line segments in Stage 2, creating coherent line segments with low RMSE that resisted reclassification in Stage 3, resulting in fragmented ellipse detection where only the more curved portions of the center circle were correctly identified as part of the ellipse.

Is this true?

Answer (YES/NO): NO